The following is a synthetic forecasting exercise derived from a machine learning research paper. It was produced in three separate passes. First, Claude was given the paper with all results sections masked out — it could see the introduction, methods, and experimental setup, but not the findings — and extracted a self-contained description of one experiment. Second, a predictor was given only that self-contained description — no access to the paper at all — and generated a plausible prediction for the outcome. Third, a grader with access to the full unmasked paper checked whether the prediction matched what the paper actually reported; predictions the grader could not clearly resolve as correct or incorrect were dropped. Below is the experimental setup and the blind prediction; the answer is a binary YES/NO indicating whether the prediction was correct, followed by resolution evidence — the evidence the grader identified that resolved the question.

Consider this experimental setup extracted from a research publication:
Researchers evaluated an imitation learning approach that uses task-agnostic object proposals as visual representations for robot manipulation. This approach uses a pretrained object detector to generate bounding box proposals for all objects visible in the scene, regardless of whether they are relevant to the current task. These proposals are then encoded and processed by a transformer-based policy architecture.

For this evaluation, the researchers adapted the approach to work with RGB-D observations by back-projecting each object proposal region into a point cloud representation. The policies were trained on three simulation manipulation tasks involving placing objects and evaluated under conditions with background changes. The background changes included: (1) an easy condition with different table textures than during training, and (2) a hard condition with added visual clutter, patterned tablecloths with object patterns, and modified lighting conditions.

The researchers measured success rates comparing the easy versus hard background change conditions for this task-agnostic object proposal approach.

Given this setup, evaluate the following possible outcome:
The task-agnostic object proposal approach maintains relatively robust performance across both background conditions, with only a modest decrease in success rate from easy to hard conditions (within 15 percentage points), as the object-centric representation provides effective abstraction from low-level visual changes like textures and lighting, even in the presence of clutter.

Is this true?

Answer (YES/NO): NO